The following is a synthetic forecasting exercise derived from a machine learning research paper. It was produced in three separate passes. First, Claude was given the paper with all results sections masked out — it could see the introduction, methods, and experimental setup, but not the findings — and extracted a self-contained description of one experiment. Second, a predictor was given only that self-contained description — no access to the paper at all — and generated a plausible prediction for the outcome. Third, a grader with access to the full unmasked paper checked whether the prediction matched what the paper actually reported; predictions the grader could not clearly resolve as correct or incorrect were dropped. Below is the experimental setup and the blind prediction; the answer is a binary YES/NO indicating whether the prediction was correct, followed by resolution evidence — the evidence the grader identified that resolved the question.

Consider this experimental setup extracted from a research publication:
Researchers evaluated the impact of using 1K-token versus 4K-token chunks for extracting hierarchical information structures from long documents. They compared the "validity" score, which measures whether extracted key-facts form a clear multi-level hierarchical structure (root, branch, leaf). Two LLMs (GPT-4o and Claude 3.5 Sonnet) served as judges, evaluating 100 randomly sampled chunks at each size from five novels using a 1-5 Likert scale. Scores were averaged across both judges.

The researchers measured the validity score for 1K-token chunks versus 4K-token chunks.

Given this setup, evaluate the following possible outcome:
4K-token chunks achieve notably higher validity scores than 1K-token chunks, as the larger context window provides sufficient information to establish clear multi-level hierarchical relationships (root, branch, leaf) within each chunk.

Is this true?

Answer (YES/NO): YES